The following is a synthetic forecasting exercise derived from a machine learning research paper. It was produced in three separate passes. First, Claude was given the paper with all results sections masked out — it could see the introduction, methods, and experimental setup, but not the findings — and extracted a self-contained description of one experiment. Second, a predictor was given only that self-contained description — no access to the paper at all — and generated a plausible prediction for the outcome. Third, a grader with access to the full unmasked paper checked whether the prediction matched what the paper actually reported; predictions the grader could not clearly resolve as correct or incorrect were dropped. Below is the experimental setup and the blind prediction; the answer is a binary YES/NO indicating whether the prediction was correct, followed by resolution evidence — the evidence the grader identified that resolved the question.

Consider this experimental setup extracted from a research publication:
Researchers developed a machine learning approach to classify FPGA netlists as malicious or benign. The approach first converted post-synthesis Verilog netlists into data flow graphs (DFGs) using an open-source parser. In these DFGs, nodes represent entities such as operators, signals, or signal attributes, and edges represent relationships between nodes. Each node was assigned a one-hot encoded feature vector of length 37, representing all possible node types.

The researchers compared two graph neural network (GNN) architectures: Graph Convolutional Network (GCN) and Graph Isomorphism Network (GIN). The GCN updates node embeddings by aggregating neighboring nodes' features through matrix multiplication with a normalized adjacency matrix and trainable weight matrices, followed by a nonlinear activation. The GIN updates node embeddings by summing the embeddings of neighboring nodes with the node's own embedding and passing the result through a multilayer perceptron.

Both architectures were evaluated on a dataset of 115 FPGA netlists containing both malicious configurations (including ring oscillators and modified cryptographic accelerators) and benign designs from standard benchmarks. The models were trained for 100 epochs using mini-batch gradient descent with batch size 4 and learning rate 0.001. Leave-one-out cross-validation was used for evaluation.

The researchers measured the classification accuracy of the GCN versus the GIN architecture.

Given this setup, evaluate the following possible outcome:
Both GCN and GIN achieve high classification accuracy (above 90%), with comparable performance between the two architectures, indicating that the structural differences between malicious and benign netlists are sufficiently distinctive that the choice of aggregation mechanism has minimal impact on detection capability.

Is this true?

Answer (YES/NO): NO